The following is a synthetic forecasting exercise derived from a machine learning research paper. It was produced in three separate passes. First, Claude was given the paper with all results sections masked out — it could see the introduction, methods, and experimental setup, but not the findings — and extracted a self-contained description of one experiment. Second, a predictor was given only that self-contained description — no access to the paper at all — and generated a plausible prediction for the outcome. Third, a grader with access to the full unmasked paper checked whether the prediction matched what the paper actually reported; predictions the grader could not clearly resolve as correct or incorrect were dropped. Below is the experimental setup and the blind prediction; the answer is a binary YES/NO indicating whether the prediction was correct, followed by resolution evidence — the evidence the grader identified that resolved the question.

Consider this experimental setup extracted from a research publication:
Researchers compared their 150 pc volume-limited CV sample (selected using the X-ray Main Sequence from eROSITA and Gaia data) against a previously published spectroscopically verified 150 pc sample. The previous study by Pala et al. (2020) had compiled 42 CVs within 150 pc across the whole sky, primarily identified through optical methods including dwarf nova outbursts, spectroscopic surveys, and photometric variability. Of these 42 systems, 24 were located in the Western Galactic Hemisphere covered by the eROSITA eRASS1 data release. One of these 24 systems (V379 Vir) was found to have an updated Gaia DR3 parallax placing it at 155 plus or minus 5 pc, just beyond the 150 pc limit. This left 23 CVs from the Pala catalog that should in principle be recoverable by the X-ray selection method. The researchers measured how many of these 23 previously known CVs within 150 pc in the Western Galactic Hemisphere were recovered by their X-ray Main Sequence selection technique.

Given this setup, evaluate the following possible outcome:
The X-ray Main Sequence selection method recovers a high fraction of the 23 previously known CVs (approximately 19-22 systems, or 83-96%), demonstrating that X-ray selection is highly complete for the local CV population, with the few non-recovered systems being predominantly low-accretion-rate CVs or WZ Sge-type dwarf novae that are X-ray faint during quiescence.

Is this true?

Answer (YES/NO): YES